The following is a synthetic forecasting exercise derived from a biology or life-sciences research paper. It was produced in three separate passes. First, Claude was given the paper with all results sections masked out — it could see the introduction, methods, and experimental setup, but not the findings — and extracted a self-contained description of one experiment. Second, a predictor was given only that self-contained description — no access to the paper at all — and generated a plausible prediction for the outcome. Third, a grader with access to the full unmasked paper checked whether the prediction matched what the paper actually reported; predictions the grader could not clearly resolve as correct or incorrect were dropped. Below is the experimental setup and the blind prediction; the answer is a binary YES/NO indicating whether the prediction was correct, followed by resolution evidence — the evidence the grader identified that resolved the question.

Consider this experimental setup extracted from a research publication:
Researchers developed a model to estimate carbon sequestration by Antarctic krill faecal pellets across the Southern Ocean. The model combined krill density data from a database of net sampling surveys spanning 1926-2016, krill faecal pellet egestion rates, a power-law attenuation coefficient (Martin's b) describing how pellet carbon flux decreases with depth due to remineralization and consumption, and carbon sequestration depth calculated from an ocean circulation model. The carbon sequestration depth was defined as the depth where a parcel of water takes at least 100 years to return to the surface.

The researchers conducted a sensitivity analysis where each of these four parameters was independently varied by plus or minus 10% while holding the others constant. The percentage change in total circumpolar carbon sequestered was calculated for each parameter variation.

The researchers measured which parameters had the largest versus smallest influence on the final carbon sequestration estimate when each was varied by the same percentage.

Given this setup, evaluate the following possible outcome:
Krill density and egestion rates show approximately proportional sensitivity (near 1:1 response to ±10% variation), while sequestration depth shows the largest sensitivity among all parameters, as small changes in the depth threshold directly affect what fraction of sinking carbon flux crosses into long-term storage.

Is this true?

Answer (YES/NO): NO